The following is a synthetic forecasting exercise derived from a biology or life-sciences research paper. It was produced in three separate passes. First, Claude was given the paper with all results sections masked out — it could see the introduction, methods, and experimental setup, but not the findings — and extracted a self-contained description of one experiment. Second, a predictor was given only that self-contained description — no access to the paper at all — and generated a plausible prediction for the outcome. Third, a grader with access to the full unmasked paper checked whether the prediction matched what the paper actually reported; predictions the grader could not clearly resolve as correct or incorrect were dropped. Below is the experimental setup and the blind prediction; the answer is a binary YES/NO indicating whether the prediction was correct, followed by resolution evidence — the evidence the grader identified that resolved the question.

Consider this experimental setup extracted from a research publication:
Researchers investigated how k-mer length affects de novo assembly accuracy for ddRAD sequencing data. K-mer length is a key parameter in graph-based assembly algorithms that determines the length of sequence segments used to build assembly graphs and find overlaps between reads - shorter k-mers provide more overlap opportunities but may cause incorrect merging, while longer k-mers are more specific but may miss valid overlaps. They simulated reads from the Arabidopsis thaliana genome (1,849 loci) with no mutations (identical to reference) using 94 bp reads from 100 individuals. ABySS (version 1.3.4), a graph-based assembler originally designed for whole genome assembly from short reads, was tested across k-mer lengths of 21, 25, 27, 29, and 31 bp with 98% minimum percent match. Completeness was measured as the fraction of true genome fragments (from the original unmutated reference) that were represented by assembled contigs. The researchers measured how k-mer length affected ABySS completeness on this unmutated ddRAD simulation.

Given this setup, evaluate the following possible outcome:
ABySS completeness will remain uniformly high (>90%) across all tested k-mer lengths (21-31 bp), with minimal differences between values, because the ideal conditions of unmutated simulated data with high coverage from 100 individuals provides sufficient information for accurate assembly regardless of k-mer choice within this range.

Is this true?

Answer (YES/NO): NO